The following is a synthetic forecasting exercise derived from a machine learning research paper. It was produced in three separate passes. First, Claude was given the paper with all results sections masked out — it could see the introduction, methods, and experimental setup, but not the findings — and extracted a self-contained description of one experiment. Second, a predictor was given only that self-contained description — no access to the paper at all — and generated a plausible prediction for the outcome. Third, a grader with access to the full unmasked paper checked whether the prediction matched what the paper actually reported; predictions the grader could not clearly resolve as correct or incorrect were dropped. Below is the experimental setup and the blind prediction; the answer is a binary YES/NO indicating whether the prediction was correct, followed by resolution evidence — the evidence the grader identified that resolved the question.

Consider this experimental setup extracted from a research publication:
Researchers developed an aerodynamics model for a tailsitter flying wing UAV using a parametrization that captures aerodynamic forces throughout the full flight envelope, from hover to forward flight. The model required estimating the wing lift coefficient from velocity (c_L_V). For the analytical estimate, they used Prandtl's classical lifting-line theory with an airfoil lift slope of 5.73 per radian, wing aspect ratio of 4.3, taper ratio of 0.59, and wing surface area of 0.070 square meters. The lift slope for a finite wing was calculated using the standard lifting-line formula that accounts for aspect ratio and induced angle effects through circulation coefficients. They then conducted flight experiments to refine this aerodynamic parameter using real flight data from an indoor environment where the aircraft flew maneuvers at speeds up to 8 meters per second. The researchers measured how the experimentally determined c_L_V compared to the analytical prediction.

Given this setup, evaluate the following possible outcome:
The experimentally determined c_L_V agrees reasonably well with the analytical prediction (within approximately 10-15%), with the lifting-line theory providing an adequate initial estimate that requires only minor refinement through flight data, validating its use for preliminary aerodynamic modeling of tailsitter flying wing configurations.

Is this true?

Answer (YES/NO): NO